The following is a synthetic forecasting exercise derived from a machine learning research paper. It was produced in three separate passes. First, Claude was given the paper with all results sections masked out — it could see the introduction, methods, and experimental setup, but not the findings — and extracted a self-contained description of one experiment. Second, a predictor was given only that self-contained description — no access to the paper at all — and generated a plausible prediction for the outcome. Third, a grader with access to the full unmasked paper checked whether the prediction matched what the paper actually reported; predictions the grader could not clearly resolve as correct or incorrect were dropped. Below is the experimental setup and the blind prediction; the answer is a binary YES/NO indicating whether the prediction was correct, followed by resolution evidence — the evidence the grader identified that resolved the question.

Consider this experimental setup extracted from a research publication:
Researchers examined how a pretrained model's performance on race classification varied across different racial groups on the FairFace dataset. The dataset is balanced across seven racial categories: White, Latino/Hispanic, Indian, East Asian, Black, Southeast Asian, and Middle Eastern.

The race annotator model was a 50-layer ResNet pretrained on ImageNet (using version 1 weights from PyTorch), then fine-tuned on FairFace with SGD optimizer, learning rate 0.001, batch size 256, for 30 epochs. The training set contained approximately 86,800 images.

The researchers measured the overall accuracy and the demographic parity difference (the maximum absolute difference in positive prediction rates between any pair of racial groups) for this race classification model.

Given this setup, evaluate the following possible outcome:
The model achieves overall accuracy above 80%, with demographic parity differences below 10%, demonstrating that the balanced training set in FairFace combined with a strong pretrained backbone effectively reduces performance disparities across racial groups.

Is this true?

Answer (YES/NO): NO